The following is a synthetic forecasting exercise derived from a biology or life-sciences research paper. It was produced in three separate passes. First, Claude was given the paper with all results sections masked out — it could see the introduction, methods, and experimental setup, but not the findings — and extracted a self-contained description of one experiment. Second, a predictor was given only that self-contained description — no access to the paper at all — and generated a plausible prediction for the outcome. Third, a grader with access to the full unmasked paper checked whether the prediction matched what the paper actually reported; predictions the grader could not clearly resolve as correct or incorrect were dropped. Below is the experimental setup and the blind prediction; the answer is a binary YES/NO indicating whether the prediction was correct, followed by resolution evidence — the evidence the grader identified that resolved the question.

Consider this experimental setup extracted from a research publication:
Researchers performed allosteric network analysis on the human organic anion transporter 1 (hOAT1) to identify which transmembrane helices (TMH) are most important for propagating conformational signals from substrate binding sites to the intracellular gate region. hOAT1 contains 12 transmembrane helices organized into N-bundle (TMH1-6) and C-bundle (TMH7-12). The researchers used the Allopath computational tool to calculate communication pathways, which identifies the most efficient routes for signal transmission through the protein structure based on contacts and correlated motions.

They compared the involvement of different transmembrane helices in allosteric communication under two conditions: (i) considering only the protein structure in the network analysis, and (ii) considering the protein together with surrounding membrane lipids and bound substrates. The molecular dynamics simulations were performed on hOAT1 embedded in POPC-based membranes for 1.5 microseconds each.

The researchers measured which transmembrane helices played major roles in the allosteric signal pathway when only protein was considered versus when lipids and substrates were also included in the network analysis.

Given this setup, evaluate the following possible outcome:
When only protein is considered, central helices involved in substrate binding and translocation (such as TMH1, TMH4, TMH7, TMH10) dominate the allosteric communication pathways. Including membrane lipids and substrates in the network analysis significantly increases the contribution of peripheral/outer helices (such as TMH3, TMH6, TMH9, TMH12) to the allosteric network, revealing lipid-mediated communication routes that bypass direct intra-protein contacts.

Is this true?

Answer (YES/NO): NO